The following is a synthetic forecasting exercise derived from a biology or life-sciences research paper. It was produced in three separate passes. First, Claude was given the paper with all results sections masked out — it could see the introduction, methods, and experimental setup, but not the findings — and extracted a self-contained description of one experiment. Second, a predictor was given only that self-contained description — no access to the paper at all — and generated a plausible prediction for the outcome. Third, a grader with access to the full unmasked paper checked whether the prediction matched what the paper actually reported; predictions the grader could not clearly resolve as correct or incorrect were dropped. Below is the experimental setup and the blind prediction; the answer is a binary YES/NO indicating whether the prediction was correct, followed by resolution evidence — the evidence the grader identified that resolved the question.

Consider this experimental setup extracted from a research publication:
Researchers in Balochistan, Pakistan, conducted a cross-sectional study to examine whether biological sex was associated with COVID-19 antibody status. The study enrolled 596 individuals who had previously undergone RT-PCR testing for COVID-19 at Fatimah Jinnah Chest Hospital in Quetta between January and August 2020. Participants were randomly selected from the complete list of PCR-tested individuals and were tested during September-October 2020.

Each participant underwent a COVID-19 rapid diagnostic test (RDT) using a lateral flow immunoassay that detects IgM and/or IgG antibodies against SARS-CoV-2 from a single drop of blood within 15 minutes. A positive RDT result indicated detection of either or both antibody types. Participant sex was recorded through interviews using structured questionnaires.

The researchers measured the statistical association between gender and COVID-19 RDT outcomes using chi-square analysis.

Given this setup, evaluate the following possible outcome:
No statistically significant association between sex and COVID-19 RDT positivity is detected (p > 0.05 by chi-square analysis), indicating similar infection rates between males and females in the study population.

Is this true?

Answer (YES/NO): YES